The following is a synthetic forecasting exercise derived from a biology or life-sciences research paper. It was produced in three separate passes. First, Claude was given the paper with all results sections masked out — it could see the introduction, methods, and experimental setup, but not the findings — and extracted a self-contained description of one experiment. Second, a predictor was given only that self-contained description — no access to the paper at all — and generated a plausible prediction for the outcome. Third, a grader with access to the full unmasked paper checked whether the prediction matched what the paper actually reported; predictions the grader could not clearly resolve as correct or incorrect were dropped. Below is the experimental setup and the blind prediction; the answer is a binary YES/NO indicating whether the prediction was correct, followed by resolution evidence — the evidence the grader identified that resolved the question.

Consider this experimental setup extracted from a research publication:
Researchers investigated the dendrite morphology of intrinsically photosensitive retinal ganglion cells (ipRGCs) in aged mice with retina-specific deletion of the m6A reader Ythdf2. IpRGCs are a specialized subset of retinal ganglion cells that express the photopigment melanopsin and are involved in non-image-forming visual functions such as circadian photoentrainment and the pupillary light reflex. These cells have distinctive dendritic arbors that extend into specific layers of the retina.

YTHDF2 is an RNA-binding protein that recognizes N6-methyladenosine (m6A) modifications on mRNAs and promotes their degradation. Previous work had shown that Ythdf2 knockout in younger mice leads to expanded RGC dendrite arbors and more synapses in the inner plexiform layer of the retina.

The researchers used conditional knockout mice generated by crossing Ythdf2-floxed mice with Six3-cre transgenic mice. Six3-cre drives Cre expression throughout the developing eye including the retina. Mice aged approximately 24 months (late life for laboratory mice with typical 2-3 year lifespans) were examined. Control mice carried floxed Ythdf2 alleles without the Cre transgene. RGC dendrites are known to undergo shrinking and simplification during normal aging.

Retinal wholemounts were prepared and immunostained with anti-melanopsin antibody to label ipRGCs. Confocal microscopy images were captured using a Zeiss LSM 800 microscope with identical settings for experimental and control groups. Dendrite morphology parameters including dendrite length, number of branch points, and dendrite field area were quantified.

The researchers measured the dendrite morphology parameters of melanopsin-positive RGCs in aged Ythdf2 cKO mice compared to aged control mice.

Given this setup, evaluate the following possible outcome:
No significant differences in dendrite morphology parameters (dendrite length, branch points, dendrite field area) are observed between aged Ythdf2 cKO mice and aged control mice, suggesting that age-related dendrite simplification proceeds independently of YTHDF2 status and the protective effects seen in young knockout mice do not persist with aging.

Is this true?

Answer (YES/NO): NO